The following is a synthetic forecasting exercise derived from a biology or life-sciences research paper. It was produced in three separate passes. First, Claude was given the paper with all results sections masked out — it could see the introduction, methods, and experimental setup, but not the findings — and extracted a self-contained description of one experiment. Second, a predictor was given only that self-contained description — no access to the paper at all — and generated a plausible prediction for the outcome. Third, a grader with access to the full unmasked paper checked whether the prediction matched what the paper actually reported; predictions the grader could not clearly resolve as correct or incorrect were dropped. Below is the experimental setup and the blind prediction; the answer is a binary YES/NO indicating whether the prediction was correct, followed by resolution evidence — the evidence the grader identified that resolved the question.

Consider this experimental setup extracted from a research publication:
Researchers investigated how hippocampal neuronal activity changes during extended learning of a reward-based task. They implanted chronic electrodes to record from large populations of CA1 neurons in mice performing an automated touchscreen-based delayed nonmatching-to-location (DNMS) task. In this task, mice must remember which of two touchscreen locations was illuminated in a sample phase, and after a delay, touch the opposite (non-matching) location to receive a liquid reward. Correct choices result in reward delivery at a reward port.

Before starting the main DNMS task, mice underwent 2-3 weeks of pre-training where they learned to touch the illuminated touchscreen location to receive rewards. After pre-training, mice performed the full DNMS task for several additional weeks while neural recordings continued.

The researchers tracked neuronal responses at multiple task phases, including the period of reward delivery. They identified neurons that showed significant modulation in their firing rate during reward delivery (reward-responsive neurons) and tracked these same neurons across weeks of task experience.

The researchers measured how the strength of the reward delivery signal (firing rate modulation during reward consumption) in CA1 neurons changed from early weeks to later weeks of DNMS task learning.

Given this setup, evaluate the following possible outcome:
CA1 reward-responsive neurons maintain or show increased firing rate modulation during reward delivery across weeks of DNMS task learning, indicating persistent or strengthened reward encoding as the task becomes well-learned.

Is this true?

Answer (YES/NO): NO